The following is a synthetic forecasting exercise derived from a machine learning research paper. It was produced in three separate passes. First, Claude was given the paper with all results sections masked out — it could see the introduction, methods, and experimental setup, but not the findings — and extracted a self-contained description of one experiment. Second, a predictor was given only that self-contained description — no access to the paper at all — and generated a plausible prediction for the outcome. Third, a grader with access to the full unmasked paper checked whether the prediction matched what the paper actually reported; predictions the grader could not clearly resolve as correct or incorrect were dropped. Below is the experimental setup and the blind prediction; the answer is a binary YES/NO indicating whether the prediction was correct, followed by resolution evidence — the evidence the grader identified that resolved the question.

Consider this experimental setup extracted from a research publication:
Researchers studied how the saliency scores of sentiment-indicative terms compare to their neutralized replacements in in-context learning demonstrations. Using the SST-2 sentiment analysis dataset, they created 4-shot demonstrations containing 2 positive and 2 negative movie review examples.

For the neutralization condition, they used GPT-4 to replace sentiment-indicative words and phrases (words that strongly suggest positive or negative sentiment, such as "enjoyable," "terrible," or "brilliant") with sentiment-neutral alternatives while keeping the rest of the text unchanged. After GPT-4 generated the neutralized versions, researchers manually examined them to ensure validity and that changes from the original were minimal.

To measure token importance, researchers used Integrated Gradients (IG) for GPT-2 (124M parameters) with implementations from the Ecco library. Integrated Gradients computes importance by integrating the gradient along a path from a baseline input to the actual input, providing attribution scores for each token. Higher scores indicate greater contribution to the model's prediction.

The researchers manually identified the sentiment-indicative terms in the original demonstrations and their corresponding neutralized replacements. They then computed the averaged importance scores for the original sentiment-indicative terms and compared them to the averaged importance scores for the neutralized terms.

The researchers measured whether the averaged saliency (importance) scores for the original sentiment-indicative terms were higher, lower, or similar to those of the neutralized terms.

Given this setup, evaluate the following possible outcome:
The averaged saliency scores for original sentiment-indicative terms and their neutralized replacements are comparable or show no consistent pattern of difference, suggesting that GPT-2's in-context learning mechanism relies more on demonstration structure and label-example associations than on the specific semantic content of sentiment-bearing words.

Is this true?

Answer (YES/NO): NO